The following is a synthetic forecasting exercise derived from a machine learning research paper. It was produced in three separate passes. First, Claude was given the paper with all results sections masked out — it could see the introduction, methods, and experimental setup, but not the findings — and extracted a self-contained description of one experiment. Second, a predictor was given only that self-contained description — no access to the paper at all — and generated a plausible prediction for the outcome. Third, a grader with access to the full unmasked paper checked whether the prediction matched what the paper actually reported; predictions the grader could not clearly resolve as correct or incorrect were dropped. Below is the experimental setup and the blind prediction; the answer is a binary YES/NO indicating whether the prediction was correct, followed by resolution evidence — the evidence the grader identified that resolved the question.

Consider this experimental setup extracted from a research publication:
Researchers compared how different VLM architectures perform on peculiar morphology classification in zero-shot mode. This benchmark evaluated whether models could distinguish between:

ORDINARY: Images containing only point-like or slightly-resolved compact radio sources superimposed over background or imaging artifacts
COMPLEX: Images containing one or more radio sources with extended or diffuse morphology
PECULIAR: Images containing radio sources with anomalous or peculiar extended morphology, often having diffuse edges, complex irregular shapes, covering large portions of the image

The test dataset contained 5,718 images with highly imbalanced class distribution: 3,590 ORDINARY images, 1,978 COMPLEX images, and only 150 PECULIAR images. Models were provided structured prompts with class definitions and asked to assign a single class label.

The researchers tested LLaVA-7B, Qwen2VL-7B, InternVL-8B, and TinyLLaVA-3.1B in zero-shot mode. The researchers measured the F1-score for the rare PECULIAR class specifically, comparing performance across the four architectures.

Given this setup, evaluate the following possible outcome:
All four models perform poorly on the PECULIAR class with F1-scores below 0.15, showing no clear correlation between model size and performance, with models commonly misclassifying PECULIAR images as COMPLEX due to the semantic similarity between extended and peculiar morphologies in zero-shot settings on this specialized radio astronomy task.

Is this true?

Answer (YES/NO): NO